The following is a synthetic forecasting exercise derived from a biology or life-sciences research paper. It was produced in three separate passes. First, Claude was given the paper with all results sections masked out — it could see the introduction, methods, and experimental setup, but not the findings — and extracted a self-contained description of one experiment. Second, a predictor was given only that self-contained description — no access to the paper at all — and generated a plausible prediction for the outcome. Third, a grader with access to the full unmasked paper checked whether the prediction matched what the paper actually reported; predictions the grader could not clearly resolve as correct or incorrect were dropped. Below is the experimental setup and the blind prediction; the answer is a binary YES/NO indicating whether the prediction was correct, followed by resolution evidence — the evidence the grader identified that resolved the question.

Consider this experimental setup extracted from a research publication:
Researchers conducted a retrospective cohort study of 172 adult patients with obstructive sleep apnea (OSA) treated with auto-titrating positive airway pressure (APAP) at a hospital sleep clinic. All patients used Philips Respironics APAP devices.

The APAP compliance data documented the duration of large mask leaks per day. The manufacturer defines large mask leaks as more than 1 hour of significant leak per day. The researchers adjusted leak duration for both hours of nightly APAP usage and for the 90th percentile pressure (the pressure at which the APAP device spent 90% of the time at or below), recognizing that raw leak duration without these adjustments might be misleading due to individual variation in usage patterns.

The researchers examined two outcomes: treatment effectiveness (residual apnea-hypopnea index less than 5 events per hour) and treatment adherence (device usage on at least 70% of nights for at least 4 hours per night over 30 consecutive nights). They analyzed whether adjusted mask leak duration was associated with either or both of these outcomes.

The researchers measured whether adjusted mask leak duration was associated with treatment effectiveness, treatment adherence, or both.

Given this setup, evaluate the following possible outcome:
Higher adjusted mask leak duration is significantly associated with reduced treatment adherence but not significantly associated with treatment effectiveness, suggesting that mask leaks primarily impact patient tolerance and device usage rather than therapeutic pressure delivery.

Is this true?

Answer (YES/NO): NO